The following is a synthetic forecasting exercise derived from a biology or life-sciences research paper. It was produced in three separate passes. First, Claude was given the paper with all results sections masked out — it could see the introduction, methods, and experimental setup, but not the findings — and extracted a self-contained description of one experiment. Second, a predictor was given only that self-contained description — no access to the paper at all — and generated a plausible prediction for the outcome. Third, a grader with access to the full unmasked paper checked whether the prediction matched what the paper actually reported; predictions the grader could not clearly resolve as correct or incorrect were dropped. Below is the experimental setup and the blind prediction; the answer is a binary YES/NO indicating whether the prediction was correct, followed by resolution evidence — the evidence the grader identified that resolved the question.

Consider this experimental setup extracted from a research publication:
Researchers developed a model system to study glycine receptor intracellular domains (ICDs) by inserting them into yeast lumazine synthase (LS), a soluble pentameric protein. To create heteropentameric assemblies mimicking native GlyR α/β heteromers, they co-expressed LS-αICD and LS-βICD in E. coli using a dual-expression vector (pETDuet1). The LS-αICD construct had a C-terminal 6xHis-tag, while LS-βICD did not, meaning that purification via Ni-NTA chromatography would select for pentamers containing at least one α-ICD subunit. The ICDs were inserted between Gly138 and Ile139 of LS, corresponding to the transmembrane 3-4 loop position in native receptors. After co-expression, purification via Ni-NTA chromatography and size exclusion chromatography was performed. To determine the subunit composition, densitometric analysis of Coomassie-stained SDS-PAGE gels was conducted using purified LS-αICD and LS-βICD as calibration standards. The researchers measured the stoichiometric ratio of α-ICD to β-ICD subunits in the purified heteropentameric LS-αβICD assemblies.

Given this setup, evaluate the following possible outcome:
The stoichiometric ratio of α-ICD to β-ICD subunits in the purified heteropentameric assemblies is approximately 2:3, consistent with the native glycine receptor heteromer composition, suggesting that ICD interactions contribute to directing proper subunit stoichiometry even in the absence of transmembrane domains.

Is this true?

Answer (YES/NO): YES